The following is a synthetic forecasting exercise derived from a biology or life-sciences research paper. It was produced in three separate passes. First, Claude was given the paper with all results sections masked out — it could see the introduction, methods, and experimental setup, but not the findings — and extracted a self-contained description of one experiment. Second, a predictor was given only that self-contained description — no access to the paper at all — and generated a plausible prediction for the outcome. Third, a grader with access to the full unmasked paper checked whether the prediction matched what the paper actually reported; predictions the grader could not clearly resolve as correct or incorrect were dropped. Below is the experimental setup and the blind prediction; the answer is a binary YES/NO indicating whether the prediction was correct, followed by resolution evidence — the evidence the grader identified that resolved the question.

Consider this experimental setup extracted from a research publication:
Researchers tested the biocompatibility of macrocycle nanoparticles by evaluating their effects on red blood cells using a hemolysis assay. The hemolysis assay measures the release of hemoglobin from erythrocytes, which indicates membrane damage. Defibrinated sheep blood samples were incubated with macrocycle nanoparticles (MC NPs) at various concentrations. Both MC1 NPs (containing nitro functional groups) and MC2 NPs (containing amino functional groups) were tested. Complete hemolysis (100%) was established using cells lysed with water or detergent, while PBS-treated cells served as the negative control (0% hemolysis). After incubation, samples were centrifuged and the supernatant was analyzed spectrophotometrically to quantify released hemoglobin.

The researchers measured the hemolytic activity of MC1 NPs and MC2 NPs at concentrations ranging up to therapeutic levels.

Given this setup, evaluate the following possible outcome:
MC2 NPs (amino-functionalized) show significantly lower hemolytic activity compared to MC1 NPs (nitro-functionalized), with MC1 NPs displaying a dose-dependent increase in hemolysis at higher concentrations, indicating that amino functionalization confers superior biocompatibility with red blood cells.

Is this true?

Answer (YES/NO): NO